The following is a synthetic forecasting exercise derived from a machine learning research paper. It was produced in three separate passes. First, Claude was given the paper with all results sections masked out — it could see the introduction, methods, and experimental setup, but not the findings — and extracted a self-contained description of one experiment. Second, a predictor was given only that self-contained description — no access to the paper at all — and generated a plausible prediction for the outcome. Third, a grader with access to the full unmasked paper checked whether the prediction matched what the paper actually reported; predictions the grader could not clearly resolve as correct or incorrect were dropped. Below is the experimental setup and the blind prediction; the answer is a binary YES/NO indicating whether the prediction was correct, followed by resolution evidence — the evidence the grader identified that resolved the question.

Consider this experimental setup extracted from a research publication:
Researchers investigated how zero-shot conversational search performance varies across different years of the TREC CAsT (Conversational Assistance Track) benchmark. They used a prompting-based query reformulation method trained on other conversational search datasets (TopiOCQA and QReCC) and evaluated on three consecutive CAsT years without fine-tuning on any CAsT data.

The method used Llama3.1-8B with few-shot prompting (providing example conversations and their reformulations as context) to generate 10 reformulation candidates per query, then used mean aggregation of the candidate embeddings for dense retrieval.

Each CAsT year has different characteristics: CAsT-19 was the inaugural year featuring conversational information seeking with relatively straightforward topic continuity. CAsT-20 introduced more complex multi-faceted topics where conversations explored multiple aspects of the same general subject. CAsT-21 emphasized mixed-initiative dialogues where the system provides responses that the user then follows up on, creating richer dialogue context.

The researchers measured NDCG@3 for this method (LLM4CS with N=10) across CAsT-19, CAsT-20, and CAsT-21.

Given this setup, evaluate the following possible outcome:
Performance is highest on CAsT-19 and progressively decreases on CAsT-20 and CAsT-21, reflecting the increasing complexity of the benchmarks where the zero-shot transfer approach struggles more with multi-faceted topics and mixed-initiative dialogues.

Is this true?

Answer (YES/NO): NO